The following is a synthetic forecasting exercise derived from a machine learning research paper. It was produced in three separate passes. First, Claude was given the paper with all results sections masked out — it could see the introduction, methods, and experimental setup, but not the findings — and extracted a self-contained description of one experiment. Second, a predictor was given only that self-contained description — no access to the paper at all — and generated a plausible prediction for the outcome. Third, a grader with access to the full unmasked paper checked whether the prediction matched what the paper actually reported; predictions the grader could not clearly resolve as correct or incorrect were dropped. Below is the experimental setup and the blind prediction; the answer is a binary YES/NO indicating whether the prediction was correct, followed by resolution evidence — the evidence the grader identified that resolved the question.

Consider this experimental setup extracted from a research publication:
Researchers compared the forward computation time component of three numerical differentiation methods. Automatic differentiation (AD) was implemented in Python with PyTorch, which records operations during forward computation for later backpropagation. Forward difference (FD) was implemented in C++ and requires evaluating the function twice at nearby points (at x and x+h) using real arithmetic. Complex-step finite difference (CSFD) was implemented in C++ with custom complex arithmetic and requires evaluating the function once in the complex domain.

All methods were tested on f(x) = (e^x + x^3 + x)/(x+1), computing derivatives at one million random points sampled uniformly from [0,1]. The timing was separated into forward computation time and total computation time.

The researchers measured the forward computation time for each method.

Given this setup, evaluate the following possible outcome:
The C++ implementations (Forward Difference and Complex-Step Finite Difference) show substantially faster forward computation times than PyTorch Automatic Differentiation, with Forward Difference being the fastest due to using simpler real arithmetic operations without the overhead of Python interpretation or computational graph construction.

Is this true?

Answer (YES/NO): YES